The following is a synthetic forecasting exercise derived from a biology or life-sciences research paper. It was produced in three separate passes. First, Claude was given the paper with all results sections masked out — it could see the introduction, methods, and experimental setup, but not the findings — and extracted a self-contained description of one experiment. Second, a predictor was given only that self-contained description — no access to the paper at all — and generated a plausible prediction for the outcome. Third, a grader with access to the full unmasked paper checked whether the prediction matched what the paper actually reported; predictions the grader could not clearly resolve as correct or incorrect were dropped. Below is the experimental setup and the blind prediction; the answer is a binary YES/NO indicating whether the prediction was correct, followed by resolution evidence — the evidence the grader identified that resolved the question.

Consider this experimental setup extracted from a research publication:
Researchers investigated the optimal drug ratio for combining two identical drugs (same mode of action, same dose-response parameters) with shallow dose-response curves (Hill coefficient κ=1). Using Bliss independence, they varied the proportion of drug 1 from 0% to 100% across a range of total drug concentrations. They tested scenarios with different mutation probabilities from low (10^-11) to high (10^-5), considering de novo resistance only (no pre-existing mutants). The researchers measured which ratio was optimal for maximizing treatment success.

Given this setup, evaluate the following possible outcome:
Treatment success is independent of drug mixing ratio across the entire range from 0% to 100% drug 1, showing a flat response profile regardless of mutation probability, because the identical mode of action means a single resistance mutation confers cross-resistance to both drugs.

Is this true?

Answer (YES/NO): NO